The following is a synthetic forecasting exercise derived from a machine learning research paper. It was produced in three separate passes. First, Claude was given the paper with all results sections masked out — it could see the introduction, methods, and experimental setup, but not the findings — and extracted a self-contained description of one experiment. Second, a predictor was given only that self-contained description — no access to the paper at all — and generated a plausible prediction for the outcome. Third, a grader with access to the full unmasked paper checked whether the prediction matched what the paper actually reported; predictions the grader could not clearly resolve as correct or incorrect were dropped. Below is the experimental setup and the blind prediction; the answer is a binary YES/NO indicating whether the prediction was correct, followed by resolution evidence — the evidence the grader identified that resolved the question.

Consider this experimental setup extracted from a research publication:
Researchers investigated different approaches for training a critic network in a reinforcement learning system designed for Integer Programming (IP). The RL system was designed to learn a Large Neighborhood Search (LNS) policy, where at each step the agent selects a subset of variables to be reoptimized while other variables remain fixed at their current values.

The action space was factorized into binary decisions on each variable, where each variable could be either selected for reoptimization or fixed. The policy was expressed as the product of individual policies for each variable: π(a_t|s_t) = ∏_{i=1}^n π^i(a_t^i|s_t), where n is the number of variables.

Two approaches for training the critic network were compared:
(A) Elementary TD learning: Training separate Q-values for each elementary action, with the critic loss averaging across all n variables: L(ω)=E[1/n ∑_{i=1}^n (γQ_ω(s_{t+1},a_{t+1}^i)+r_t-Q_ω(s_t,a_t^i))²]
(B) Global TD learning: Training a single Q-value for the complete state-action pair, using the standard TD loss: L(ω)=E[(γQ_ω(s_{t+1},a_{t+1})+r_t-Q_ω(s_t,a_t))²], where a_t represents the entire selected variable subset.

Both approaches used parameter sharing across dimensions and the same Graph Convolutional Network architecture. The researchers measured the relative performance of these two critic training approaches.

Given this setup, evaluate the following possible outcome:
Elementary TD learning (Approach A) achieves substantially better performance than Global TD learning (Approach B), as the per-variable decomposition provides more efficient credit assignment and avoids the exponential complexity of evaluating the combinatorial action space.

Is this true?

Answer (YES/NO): NO